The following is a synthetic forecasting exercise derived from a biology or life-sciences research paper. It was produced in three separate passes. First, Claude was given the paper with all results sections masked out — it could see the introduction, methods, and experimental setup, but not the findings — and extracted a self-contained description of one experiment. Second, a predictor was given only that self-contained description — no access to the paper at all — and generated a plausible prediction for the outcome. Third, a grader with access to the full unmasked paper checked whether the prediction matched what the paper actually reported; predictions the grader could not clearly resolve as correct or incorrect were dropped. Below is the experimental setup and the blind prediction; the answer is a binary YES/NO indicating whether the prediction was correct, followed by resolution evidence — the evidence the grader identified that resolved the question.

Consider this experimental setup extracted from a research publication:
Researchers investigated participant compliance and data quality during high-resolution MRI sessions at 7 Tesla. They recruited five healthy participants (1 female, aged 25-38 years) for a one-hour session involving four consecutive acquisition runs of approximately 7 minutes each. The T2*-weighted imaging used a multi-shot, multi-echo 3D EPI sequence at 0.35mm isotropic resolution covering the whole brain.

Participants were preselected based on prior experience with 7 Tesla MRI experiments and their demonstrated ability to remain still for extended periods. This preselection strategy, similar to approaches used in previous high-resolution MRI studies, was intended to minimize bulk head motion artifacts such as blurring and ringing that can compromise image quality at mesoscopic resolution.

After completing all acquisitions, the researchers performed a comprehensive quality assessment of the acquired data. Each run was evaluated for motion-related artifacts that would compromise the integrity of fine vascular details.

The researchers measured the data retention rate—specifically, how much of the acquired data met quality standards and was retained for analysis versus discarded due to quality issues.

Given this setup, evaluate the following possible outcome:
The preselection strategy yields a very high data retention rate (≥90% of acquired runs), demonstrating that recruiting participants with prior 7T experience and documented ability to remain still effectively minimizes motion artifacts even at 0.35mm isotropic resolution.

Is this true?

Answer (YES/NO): YES